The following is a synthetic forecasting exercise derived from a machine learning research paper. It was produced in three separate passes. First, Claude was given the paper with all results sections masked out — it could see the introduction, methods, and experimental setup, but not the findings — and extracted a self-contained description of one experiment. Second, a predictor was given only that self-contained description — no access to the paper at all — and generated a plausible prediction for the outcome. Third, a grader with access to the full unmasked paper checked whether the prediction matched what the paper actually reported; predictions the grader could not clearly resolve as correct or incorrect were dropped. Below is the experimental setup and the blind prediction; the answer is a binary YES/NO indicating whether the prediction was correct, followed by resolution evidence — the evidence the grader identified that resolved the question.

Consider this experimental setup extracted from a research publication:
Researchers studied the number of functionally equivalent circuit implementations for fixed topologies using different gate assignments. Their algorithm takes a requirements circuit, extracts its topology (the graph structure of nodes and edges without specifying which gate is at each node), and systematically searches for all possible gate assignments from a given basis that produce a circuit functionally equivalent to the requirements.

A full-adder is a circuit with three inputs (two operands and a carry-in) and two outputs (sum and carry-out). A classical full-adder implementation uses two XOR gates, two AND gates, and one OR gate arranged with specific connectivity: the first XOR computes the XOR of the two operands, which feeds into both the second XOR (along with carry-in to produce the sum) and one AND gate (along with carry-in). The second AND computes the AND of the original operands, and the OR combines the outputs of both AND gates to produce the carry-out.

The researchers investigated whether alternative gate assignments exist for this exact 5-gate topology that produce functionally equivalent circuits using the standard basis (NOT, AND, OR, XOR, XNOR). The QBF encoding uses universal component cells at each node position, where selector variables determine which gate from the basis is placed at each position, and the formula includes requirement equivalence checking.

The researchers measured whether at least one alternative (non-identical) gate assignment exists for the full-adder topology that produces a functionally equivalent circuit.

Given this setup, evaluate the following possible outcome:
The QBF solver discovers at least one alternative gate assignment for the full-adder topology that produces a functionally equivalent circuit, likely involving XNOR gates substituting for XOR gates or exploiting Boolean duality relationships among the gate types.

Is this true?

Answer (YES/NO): YES